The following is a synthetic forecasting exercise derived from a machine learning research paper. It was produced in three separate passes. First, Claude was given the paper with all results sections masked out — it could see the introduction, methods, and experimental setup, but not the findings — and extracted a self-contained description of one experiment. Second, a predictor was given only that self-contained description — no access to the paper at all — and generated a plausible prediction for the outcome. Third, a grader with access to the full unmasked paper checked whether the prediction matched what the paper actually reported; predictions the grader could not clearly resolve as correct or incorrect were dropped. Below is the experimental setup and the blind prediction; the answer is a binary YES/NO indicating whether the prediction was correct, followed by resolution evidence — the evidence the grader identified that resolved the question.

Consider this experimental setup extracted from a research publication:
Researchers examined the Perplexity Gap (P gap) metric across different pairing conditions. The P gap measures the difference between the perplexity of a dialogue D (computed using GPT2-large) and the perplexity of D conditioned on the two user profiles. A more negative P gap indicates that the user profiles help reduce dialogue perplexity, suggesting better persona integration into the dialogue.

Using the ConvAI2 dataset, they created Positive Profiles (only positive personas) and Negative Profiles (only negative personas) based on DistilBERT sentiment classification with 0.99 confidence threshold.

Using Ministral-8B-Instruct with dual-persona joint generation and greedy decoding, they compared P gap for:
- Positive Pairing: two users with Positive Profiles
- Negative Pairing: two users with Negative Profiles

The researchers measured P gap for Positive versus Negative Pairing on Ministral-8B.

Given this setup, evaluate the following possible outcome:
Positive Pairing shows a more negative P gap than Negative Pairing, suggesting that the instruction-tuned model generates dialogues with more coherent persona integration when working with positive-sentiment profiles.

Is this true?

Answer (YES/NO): YES